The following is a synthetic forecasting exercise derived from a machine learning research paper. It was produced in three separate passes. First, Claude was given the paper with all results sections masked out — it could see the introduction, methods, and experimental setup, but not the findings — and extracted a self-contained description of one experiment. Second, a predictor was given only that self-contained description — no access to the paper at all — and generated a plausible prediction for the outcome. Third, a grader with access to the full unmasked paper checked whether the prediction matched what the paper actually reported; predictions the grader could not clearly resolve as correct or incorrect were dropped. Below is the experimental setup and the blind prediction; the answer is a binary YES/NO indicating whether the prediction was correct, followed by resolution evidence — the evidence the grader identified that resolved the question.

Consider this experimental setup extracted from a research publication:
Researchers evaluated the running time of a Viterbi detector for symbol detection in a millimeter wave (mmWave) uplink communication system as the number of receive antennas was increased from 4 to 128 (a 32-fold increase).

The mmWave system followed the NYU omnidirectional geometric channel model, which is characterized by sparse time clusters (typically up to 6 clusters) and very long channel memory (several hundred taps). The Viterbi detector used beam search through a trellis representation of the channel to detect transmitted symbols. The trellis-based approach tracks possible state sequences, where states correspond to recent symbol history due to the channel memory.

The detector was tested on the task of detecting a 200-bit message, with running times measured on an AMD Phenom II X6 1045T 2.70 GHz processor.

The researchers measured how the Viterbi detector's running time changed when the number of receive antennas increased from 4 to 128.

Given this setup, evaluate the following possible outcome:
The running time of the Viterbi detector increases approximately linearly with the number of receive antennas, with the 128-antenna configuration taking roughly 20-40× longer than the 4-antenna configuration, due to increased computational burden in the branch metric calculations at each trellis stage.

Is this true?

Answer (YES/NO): NO